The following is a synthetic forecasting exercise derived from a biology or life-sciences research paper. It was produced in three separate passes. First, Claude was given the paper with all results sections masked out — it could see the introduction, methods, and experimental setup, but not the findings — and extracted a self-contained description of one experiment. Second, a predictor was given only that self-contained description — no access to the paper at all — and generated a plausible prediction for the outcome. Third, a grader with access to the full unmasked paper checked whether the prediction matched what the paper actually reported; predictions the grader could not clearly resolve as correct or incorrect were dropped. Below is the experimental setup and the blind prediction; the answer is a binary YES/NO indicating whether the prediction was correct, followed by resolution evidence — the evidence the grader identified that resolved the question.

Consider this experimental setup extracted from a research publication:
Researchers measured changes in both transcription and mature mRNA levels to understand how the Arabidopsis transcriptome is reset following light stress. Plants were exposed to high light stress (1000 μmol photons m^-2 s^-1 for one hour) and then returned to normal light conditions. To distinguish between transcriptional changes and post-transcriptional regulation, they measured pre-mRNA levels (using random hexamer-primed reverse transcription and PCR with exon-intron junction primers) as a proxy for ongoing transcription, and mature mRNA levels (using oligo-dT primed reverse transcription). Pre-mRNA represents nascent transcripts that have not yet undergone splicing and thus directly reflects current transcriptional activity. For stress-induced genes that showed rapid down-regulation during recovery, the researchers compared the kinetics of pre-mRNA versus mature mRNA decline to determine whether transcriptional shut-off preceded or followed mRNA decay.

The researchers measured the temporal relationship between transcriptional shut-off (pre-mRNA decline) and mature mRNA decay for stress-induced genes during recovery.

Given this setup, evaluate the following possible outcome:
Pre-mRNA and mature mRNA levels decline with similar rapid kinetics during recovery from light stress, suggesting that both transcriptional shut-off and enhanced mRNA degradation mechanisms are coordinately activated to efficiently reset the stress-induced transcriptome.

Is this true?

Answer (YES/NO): NO